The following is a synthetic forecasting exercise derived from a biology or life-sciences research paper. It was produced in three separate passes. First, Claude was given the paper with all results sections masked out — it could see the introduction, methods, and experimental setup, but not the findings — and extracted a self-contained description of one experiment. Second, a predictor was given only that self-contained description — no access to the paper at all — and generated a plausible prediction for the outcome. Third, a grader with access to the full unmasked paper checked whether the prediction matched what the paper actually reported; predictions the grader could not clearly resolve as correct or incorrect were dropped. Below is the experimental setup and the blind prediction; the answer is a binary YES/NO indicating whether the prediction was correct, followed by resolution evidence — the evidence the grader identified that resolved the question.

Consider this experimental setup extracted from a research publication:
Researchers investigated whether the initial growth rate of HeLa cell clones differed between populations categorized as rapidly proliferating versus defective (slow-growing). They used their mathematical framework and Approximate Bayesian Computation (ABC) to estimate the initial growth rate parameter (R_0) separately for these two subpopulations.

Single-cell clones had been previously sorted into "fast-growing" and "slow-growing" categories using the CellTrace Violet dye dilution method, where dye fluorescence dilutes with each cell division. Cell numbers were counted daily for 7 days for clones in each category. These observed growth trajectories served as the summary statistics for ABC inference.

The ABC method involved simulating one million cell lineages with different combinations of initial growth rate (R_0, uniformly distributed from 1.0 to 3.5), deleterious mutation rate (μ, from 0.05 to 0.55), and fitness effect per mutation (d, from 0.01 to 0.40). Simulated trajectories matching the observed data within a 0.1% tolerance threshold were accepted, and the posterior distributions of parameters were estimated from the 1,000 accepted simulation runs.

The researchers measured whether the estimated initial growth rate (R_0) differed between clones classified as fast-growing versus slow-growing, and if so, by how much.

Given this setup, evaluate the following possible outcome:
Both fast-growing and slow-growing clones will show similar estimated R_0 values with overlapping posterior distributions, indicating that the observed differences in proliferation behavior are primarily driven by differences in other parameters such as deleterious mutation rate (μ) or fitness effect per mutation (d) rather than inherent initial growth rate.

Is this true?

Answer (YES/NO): NO